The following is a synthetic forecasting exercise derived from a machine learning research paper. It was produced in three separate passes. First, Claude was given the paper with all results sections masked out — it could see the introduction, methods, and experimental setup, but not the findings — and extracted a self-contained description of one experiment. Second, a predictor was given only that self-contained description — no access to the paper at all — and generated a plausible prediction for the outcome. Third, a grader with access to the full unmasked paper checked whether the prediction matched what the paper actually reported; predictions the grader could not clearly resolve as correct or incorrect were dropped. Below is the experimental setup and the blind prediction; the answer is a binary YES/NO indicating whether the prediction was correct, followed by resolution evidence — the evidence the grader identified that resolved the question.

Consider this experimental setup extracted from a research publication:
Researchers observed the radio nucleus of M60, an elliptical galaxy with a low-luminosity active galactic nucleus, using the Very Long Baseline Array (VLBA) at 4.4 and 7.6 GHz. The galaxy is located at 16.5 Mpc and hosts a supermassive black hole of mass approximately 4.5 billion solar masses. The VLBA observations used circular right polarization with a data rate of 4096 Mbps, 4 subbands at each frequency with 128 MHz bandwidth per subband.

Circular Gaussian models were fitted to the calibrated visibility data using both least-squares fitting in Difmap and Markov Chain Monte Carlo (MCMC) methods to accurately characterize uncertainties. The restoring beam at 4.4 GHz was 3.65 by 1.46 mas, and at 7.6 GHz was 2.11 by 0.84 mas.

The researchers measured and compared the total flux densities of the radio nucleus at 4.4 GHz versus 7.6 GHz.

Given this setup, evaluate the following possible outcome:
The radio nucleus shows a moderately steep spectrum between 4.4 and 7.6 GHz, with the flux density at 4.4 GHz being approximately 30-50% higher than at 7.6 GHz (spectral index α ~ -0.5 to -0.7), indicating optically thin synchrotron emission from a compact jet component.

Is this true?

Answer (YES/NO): NO